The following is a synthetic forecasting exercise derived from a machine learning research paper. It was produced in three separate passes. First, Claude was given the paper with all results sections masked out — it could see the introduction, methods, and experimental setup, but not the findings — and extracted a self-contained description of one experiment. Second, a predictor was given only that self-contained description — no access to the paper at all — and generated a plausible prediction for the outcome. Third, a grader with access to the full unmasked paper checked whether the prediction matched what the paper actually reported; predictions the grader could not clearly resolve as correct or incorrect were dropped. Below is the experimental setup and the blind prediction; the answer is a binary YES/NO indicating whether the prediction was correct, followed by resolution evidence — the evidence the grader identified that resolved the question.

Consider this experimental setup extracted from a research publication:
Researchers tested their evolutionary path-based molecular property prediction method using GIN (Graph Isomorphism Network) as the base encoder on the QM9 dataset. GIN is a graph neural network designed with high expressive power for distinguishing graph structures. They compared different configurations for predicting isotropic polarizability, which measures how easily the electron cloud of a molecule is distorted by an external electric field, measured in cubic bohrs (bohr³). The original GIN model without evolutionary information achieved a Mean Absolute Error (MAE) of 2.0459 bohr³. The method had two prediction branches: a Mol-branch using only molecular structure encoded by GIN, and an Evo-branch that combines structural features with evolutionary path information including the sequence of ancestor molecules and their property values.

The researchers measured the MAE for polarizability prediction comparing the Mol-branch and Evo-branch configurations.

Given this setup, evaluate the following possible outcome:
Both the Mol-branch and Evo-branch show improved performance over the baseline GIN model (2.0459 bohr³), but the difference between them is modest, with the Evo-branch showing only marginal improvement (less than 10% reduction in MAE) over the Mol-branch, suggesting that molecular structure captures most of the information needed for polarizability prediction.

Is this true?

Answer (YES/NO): NO